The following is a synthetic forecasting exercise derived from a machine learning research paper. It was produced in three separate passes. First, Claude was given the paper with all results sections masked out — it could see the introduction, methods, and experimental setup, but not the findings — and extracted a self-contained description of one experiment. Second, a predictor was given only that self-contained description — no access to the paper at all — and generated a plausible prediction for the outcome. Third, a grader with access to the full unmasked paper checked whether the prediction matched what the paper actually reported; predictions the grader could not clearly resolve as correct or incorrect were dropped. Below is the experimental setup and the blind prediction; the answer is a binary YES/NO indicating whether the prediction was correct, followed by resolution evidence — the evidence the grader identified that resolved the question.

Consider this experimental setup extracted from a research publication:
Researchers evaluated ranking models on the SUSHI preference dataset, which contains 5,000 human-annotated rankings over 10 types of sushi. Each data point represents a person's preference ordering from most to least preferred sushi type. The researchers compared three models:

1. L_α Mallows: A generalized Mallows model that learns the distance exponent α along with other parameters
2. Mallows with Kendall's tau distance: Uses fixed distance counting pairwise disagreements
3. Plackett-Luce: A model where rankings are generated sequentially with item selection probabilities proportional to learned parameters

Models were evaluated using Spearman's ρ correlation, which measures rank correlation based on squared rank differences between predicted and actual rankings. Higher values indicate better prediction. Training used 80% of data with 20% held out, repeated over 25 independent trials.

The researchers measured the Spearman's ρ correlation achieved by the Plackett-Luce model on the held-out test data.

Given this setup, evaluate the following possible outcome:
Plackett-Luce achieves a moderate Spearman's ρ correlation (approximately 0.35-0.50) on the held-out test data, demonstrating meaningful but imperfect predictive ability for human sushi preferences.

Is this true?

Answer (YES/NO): NO